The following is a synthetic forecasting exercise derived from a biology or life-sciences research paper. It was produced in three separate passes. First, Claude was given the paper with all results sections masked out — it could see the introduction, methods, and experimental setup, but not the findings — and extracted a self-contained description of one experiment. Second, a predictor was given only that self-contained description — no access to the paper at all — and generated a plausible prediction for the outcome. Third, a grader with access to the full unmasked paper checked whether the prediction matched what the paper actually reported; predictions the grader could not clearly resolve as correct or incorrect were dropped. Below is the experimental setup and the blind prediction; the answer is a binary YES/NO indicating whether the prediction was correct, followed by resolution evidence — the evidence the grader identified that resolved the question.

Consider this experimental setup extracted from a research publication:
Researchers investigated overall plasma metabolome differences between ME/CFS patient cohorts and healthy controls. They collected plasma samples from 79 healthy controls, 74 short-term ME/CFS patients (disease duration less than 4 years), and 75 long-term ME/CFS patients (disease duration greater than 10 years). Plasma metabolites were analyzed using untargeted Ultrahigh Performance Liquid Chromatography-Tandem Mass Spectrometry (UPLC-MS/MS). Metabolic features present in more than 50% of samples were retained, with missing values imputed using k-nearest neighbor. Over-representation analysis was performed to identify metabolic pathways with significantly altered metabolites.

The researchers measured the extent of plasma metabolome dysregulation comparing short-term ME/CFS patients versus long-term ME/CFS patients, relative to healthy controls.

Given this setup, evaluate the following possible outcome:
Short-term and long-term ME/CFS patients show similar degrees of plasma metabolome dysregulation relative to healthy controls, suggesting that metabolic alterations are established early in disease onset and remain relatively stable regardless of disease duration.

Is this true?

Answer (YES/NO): NO